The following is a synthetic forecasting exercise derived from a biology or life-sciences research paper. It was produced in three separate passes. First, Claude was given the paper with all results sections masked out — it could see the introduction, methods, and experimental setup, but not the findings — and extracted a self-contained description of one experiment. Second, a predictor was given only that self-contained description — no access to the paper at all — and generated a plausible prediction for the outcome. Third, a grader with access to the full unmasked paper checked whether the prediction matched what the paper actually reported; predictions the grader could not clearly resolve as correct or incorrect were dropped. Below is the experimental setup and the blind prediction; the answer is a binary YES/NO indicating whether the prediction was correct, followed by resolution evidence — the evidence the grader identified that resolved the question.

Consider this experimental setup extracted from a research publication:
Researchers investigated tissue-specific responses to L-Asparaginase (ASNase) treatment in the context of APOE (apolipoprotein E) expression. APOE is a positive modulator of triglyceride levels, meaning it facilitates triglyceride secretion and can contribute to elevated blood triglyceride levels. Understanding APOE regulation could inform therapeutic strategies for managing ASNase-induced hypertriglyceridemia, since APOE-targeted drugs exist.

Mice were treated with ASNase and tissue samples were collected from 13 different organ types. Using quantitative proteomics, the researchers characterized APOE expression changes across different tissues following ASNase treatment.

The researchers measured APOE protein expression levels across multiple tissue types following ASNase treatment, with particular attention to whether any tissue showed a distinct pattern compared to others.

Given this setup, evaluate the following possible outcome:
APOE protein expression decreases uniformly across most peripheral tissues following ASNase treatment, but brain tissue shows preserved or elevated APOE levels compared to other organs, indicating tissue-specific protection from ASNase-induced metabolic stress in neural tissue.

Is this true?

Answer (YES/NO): NO